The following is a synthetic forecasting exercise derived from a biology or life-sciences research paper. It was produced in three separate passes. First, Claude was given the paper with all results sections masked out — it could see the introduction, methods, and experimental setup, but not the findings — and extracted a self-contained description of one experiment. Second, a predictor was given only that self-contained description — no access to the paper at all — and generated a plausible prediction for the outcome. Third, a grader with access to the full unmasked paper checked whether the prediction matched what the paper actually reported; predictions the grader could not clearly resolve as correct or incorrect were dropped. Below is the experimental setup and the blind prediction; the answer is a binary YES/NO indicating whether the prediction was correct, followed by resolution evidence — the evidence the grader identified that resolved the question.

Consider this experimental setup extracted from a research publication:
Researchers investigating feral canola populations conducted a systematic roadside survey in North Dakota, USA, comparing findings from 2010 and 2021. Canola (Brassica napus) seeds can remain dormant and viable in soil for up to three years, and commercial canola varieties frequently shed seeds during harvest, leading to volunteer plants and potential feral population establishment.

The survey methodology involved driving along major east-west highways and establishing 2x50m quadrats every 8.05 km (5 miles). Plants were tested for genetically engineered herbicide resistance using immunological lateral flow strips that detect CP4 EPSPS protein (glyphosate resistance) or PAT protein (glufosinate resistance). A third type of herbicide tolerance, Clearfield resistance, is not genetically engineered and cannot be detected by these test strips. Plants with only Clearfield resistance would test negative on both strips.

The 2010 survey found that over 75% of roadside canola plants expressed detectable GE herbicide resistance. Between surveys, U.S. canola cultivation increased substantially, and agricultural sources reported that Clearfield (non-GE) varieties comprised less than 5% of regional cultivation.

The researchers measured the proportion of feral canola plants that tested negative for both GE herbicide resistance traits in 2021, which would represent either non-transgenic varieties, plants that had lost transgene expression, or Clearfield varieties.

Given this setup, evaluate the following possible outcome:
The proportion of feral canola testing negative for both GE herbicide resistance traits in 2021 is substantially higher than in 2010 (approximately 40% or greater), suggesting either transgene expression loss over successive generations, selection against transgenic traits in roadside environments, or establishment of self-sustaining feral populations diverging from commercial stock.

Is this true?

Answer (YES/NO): NO